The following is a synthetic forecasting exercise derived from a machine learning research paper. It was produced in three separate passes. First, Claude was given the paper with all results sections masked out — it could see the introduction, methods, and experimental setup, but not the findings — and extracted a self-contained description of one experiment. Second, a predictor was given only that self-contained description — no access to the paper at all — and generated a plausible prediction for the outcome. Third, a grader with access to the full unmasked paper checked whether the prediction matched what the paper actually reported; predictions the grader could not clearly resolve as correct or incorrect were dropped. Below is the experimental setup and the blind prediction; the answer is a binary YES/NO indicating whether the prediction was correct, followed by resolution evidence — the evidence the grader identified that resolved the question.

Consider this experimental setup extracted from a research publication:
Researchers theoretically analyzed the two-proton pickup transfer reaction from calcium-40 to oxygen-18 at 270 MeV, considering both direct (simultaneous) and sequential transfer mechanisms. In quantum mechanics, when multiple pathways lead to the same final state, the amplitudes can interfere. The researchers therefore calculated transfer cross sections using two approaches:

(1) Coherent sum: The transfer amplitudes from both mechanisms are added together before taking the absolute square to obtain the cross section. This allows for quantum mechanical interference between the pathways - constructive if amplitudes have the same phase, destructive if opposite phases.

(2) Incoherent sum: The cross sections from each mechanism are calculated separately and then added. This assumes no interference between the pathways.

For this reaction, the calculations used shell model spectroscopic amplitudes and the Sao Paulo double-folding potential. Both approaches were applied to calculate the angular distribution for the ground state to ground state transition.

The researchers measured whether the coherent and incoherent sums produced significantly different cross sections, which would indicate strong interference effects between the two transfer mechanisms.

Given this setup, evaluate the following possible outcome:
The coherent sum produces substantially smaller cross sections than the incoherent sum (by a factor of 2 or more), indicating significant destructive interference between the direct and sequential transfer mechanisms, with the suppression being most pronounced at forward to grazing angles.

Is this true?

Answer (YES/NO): NO